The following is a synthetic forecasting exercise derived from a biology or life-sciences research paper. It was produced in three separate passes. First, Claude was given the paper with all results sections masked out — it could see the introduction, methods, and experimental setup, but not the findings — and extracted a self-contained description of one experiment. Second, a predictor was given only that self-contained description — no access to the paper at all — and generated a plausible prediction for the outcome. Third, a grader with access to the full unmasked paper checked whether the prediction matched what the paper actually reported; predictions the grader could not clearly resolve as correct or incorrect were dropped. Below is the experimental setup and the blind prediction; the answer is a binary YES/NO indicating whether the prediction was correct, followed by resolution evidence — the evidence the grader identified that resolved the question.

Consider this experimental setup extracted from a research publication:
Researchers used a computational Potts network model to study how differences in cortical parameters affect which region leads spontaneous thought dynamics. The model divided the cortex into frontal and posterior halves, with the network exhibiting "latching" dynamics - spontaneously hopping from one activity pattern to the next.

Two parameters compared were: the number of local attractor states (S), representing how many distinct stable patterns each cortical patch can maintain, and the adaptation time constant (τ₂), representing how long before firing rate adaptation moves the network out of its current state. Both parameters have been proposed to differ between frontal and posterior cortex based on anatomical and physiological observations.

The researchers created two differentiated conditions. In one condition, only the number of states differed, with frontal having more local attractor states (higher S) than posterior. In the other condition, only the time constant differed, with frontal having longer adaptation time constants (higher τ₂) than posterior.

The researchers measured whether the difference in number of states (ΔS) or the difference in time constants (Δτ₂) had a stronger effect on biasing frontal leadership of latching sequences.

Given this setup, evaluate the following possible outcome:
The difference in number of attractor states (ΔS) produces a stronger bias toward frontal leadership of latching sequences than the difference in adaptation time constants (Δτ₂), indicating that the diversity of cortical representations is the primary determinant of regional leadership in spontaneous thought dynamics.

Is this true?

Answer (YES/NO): NO